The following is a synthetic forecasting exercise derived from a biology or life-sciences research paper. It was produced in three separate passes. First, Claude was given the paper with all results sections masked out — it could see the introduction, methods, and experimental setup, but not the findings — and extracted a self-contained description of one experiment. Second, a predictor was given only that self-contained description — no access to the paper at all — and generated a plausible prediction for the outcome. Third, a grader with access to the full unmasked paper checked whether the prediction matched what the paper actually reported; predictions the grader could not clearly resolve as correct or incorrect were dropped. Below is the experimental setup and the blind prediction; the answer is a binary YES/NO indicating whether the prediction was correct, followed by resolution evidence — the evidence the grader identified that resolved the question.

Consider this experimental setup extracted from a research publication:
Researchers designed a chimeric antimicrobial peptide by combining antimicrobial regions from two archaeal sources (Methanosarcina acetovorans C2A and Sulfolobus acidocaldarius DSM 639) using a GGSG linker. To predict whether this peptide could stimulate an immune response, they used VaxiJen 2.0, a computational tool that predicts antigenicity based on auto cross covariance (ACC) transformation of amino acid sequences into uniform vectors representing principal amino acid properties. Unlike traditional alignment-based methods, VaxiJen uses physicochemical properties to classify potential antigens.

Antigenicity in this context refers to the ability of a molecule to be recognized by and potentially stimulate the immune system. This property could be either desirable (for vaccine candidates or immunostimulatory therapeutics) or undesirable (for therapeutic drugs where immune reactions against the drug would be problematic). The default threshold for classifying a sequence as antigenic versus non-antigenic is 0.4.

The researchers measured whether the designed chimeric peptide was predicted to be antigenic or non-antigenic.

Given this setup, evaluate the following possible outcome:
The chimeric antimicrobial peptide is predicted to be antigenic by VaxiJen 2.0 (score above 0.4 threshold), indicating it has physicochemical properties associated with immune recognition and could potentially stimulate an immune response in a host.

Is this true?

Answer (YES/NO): YES